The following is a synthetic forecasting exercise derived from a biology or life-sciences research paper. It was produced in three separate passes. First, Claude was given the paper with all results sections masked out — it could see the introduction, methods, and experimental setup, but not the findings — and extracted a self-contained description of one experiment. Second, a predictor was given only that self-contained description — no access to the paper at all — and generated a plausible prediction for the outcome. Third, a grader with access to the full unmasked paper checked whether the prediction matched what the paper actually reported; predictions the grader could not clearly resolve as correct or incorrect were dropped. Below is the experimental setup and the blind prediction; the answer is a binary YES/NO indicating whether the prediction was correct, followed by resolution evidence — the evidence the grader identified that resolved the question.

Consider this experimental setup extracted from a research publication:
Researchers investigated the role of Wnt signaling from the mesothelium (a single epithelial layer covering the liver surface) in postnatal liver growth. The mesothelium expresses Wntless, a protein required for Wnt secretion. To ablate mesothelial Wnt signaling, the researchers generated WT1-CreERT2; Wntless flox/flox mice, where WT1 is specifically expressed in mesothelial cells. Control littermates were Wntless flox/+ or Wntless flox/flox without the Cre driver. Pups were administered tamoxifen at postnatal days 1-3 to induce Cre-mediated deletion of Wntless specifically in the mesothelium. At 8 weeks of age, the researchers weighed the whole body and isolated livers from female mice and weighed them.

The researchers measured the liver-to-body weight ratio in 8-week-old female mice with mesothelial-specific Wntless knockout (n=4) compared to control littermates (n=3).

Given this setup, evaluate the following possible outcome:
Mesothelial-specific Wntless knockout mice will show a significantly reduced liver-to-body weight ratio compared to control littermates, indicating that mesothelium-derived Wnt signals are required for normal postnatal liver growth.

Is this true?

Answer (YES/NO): YES